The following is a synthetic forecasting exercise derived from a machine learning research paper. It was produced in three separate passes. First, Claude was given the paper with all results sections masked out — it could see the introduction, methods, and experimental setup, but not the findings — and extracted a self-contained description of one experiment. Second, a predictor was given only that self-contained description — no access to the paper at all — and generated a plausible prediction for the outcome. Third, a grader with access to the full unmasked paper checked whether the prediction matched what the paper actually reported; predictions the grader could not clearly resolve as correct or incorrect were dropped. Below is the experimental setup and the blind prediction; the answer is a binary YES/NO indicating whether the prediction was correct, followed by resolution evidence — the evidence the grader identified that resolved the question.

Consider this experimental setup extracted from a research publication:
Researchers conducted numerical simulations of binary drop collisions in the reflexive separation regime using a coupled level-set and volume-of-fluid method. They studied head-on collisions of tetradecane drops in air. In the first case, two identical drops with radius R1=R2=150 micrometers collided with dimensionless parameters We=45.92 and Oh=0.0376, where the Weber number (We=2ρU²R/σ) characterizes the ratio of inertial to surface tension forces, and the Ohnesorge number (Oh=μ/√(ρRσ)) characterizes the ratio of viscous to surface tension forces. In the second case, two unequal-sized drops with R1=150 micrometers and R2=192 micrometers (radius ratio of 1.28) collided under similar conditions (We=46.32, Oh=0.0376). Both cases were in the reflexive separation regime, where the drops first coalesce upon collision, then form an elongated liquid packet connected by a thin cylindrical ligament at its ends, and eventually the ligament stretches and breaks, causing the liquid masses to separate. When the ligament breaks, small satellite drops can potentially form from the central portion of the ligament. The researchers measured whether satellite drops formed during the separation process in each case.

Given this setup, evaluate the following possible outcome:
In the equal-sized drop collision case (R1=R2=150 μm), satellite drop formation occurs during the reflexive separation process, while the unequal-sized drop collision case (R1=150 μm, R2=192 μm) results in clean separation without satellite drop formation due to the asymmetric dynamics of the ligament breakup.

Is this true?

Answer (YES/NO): YES